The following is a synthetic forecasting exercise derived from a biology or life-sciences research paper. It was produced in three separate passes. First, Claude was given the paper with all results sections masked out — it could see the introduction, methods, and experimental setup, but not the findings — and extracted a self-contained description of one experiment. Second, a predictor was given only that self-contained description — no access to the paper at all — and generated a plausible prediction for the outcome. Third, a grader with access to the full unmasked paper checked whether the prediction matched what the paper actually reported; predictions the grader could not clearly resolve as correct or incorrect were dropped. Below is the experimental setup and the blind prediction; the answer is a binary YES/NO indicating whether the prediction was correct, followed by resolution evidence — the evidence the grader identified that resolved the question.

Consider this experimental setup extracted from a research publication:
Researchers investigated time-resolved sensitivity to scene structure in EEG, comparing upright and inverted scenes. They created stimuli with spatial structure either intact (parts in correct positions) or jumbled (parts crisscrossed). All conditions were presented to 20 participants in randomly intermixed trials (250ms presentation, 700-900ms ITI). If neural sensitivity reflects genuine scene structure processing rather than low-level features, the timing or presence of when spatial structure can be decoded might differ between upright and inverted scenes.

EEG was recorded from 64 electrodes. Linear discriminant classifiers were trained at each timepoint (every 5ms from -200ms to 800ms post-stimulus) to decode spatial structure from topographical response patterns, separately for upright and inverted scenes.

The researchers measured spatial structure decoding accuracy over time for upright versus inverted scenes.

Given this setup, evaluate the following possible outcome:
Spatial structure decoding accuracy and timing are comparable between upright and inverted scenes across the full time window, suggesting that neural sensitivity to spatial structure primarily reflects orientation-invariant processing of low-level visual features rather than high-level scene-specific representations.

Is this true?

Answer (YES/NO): NO